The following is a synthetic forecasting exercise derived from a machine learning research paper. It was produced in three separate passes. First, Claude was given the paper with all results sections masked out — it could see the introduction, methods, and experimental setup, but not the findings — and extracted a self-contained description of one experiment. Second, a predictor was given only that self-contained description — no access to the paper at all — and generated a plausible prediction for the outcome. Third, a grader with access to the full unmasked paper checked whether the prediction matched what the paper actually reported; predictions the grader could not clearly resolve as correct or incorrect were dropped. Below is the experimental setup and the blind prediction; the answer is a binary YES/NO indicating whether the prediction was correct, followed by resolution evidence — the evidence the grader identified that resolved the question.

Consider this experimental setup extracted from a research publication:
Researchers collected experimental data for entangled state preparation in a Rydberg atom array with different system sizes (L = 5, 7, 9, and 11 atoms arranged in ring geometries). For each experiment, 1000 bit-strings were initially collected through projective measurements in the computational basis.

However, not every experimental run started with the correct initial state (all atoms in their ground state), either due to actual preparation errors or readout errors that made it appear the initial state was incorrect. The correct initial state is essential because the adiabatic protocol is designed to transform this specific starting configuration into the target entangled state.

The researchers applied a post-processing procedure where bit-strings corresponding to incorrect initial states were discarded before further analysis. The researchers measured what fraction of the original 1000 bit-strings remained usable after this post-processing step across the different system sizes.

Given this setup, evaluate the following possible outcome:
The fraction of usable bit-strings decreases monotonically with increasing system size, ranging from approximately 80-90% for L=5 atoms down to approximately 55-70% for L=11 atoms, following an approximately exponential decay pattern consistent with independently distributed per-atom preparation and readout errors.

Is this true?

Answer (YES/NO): NO